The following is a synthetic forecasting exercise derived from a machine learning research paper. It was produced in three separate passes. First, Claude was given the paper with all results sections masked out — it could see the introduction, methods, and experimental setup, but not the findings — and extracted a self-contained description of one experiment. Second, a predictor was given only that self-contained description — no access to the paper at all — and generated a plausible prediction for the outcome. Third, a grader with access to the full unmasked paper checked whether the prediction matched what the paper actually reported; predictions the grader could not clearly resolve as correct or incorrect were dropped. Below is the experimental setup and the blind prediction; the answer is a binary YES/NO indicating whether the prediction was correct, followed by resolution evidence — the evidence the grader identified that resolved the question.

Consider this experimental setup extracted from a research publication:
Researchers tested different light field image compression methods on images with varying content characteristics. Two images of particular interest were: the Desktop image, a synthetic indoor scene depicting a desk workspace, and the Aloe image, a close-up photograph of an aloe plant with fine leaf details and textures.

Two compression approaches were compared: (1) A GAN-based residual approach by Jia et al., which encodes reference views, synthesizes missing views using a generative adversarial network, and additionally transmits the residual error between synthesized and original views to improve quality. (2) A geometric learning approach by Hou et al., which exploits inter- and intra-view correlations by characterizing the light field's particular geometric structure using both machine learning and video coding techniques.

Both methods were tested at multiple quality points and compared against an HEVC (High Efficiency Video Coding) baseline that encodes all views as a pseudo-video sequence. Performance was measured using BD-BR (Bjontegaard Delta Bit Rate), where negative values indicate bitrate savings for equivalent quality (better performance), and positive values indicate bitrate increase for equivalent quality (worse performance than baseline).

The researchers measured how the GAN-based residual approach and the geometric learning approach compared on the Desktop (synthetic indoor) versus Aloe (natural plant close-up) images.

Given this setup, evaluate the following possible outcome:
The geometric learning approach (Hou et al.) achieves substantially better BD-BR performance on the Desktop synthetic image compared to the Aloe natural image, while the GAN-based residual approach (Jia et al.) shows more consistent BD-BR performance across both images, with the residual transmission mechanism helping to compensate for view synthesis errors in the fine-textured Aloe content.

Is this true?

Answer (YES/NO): NO